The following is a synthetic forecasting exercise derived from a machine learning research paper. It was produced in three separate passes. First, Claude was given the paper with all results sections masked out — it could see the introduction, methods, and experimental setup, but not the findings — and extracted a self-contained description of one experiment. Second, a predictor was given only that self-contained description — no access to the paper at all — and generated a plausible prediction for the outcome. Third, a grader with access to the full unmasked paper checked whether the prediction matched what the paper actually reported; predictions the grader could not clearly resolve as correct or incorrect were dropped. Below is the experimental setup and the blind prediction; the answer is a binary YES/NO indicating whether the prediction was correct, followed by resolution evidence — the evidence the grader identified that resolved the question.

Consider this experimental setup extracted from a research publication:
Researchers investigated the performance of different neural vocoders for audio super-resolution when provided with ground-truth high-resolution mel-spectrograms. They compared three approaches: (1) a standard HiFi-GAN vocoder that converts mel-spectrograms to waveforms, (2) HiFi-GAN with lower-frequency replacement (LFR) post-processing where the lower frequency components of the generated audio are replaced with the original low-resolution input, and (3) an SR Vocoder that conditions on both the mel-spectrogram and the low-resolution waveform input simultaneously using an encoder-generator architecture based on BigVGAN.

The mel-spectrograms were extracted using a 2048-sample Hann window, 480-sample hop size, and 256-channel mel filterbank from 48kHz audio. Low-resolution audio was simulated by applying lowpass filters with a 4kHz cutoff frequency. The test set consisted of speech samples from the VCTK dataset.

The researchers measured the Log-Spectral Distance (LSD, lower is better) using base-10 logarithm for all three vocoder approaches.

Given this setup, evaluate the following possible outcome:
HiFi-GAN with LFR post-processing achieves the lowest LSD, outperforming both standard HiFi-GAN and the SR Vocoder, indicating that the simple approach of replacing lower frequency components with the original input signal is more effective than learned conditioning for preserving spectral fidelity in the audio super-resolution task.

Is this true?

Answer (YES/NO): YES